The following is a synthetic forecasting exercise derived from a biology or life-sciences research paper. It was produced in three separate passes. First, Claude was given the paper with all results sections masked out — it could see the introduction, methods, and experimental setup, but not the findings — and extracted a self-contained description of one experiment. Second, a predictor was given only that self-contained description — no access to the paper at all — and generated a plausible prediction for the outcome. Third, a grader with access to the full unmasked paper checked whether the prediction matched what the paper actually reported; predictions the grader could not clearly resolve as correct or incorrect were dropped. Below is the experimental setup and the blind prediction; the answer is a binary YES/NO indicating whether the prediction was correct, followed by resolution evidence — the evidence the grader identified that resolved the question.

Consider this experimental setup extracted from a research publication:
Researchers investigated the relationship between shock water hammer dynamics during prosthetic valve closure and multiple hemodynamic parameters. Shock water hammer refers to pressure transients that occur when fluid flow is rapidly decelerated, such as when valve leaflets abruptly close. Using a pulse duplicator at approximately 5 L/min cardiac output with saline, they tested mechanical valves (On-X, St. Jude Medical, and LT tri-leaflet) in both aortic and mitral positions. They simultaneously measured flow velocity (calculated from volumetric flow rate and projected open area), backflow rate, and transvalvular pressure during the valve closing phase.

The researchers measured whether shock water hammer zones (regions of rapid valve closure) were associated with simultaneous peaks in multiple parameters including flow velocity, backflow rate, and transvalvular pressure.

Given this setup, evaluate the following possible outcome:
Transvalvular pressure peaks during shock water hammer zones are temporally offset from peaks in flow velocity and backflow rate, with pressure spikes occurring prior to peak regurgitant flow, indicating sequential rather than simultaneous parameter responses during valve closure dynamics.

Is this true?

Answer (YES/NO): YES